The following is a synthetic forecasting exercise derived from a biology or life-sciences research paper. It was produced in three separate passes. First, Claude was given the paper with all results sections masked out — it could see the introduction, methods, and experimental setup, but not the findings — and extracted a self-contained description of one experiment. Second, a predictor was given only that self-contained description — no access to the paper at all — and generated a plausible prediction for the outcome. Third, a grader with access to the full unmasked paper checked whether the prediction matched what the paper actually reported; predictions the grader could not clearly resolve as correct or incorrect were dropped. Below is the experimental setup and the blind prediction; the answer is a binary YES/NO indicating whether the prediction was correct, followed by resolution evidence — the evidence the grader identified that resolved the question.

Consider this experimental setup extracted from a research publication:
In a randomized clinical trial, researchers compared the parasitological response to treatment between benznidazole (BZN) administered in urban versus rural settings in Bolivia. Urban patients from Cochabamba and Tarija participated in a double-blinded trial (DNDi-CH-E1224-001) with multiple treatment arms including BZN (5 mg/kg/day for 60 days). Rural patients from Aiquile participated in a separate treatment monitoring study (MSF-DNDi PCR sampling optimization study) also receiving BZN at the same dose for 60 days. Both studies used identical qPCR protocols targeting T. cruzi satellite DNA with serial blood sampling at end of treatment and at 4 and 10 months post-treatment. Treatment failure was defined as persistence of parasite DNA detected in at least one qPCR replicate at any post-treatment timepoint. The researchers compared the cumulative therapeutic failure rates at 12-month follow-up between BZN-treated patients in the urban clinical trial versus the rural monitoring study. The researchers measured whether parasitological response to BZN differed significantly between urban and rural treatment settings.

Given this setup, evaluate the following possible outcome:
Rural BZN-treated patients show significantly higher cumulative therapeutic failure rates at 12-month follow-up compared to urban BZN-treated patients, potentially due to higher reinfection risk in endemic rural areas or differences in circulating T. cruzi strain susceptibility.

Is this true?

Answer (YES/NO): NO